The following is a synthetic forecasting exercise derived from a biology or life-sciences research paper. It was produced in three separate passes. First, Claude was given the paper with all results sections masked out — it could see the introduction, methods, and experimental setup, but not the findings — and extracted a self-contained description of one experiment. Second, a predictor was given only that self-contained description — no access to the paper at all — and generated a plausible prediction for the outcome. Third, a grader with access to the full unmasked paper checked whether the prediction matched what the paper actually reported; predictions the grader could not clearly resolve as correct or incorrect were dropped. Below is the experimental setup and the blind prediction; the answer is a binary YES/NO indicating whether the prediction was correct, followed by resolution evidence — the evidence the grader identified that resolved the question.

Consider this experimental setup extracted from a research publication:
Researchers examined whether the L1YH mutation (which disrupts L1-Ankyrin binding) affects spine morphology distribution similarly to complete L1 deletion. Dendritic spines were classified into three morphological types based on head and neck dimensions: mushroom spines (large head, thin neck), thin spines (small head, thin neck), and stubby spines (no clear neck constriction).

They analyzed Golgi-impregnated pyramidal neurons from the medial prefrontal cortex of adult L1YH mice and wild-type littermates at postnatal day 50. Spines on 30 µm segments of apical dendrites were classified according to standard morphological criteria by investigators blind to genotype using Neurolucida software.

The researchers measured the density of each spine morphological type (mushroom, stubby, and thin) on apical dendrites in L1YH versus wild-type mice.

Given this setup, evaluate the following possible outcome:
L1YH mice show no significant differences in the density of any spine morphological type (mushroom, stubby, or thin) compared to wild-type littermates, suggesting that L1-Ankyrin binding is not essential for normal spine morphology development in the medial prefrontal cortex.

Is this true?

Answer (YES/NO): NO